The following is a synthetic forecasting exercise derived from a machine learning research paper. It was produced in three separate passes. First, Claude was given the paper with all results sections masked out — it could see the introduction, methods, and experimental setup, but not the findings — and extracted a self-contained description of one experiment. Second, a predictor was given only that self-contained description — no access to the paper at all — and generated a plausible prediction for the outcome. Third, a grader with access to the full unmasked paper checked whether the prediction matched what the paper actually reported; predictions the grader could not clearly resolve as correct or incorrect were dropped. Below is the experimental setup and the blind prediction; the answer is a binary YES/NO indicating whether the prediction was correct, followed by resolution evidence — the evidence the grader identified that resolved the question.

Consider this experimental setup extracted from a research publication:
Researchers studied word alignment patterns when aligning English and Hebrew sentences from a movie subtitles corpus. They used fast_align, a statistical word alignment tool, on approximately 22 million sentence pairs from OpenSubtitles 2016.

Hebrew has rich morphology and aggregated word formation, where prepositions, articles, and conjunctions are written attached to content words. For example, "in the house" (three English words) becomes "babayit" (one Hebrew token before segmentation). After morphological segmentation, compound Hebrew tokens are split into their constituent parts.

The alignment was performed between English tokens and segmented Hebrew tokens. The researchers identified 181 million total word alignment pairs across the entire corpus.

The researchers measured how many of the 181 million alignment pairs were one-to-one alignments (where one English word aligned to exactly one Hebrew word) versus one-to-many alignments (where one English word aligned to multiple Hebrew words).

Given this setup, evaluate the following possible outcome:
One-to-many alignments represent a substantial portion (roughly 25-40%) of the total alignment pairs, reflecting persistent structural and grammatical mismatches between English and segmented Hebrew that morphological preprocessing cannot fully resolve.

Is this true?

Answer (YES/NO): YES